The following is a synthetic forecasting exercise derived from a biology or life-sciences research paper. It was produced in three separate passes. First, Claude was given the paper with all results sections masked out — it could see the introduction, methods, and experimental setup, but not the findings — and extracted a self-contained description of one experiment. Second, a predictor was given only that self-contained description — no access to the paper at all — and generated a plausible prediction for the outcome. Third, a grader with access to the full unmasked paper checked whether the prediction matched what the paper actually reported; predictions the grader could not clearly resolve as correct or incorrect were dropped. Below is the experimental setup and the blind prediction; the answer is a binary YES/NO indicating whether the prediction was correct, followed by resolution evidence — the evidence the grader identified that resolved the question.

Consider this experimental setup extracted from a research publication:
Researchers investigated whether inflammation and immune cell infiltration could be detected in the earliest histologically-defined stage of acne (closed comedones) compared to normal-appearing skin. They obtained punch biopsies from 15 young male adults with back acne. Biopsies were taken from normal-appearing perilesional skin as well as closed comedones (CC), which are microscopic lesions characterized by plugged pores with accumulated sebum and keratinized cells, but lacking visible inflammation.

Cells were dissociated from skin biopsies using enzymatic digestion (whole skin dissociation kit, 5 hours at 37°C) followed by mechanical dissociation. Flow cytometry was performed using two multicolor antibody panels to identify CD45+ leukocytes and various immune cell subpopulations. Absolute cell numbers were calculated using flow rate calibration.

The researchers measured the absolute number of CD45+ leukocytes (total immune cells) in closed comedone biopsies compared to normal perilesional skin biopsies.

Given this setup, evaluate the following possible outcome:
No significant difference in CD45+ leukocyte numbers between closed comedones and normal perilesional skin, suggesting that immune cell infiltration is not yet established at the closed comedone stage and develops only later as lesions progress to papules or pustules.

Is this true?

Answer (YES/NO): NO